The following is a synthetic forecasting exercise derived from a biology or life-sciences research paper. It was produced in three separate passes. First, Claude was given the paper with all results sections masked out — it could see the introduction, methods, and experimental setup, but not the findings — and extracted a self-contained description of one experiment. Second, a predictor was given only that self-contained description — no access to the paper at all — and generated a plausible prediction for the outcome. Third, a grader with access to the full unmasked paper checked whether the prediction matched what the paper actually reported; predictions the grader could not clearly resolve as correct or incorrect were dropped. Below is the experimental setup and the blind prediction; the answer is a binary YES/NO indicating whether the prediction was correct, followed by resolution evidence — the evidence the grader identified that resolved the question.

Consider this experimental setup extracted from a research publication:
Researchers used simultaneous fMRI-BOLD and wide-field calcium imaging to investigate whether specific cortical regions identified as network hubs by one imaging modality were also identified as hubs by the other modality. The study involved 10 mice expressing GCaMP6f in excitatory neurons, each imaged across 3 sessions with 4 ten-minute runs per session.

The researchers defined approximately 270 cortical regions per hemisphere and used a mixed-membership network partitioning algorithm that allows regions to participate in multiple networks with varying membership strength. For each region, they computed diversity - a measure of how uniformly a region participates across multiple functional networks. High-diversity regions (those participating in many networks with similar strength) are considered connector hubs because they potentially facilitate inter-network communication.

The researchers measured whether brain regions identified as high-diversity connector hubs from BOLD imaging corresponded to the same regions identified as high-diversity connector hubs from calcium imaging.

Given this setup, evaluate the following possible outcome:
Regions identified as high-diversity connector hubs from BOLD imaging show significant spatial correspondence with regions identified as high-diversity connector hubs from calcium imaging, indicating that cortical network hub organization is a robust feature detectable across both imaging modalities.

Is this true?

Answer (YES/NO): NO